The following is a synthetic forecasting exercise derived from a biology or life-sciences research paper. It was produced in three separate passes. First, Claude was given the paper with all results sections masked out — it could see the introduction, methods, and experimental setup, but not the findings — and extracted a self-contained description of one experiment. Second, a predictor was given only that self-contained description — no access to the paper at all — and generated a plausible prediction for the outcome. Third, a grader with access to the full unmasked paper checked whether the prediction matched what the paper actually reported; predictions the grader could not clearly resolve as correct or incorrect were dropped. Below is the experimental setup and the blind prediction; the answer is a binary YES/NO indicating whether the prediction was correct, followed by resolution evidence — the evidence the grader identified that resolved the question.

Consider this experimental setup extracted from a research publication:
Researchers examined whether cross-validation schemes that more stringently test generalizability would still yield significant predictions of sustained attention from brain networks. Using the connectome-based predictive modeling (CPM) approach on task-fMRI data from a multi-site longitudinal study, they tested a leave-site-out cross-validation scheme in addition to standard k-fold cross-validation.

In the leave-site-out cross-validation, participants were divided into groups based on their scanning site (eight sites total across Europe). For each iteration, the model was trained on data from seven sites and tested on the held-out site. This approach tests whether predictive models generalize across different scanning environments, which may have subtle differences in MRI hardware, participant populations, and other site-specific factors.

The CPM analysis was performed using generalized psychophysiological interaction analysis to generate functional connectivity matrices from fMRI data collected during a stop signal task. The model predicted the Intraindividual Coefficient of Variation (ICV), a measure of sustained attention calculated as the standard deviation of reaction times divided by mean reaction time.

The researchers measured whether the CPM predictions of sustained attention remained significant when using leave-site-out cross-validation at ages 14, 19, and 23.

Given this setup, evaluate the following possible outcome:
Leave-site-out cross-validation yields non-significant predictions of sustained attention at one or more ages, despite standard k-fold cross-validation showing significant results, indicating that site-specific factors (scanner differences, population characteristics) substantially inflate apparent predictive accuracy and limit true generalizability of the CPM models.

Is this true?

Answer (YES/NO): NO